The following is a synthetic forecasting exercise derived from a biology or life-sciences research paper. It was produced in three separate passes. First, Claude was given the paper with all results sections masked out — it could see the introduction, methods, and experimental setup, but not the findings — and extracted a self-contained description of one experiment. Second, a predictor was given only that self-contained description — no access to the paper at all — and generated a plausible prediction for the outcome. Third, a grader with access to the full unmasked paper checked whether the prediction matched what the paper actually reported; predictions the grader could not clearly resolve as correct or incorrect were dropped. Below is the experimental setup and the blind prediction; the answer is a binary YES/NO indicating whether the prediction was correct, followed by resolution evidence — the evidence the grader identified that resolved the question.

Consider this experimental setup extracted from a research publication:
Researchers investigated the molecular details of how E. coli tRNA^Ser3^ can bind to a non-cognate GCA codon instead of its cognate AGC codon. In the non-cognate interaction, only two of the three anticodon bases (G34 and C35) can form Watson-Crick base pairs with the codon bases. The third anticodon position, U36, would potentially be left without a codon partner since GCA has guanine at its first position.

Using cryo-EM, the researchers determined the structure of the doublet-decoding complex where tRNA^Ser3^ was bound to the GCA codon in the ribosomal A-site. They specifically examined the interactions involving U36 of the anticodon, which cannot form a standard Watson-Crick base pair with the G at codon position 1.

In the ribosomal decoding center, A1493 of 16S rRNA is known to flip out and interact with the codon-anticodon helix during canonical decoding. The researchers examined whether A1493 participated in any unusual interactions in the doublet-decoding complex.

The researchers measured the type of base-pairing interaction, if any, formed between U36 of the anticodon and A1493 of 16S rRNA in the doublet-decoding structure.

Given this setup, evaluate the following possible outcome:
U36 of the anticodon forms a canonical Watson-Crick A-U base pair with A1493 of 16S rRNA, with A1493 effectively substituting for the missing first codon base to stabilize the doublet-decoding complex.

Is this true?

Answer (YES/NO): NO